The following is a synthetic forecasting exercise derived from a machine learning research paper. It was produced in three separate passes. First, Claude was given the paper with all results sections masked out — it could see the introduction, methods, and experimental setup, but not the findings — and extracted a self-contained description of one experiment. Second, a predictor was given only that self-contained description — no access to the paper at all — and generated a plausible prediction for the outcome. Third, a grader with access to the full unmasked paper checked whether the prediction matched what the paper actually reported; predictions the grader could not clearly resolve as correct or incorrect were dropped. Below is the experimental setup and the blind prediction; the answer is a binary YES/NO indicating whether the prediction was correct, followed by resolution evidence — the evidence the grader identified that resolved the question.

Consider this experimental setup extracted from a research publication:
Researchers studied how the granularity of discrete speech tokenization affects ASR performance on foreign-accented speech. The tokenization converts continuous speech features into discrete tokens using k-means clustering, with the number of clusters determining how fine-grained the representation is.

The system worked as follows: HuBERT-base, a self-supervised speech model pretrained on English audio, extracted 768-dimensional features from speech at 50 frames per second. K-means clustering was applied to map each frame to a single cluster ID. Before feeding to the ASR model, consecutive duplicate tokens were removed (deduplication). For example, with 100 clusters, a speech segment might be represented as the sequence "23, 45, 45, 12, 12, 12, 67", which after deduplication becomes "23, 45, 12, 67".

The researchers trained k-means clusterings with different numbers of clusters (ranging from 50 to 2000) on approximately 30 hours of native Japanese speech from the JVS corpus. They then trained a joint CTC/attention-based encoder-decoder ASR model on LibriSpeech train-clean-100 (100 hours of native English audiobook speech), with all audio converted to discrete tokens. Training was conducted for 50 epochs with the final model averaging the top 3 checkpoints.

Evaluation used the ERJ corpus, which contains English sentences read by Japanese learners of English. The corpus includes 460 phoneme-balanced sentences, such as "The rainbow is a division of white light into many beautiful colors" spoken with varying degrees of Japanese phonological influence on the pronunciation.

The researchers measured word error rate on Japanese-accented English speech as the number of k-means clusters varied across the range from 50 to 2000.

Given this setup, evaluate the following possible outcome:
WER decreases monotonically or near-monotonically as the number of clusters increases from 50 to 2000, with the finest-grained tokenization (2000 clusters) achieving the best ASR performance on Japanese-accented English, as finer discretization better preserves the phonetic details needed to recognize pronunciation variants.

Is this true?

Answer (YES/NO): YES